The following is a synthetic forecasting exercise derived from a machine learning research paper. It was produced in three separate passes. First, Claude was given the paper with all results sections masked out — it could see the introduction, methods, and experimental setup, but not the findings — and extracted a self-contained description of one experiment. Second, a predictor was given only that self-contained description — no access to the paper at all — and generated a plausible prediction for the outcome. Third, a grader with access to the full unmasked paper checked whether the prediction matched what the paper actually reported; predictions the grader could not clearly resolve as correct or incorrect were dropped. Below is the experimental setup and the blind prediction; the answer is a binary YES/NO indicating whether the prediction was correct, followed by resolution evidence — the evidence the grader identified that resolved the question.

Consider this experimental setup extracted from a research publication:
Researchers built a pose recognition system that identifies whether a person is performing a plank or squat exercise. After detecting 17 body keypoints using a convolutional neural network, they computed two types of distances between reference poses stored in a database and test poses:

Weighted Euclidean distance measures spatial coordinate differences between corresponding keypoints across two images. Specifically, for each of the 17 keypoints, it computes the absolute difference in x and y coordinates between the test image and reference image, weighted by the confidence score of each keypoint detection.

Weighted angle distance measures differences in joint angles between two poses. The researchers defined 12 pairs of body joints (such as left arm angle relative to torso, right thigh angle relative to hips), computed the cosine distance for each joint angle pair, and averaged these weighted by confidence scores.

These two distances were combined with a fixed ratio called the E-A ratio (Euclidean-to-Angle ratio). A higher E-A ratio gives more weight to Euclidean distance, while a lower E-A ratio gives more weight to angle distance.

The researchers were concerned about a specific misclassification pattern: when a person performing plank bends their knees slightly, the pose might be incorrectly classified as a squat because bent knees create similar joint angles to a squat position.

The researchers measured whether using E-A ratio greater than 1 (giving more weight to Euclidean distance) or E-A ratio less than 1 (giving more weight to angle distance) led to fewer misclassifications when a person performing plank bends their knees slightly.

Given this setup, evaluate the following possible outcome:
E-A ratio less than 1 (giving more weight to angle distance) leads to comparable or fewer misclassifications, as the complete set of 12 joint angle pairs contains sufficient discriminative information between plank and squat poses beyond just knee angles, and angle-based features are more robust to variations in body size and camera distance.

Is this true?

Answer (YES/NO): NO